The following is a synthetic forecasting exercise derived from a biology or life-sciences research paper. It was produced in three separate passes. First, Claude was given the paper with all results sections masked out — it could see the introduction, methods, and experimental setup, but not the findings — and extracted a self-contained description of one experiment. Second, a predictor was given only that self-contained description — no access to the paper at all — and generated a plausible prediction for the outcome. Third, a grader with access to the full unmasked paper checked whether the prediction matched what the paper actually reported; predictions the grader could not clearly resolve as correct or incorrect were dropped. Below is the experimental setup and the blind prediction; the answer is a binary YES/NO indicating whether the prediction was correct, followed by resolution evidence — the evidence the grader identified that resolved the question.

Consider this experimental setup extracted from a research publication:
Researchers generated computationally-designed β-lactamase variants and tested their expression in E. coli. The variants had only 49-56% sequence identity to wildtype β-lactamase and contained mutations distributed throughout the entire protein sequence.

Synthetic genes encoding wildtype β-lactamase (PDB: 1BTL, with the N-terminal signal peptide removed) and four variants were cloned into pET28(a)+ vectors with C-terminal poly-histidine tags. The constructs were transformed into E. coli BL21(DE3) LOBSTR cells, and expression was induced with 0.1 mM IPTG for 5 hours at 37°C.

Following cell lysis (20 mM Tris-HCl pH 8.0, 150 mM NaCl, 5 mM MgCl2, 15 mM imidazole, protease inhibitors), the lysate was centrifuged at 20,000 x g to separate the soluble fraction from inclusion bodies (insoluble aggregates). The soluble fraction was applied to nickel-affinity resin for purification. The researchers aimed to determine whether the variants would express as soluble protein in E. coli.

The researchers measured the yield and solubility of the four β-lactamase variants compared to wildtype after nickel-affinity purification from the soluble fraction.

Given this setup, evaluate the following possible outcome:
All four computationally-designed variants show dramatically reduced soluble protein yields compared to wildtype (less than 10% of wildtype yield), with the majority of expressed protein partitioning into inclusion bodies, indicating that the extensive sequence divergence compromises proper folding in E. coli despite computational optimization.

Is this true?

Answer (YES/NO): NO